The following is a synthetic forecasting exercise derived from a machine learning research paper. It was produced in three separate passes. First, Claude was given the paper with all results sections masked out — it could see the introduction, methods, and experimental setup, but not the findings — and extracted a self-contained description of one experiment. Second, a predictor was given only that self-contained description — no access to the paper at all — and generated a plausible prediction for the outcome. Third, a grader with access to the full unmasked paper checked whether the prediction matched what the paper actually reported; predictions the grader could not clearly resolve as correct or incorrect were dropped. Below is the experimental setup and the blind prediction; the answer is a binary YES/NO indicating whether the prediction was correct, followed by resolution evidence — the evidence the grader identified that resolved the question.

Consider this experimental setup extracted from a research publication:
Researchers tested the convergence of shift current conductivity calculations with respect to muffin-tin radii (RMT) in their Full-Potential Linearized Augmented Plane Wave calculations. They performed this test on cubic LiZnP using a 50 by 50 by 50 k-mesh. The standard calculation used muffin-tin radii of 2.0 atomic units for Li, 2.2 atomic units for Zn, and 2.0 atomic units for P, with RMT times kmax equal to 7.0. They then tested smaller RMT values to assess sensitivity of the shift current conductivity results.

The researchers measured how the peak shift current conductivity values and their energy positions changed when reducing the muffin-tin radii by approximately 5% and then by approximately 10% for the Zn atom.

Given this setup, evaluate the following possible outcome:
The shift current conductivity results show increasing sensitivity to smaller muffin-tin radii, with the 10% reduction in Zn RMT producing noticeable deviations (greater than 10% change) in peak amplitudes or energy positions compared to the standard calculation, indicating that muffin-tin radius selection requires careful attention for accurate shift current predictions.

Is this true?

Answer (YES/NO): NO